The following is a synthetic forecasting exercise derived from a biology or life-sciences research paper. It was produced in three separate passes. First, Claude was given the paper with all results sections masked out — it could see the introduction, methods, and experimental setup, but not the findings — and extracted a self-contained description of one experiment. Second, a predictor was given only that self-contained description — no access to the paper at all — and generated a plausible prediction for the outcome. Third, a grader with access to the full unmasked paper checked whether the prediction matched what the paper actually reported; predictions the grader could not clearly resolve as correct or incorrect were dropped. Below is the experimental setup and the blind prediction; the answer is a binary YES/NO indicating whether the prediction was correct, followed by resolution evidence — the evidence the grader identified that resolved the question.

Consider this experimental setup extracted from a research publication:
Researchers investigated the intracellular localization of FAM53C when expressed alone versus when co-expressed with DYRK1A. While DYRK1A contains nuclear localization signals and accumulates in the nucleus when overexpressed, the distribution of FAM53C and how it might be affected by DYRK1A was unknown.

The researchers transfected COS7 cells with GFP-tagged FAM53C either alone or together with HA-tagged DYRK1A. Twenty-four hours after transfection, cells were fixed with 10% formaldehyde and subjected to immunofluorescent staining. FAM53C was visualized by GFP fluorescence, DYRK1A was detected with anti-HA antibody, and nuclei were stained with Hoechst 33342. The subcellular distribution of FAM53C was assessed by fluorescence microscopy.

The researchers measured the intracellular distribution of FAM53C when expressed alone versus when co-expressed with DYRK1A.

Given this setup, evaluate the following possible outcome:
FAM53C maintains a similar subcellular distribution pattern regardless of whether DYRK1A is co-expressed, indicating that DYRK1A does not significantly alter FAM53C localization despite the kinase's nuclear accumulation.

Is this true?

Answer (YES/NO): NO